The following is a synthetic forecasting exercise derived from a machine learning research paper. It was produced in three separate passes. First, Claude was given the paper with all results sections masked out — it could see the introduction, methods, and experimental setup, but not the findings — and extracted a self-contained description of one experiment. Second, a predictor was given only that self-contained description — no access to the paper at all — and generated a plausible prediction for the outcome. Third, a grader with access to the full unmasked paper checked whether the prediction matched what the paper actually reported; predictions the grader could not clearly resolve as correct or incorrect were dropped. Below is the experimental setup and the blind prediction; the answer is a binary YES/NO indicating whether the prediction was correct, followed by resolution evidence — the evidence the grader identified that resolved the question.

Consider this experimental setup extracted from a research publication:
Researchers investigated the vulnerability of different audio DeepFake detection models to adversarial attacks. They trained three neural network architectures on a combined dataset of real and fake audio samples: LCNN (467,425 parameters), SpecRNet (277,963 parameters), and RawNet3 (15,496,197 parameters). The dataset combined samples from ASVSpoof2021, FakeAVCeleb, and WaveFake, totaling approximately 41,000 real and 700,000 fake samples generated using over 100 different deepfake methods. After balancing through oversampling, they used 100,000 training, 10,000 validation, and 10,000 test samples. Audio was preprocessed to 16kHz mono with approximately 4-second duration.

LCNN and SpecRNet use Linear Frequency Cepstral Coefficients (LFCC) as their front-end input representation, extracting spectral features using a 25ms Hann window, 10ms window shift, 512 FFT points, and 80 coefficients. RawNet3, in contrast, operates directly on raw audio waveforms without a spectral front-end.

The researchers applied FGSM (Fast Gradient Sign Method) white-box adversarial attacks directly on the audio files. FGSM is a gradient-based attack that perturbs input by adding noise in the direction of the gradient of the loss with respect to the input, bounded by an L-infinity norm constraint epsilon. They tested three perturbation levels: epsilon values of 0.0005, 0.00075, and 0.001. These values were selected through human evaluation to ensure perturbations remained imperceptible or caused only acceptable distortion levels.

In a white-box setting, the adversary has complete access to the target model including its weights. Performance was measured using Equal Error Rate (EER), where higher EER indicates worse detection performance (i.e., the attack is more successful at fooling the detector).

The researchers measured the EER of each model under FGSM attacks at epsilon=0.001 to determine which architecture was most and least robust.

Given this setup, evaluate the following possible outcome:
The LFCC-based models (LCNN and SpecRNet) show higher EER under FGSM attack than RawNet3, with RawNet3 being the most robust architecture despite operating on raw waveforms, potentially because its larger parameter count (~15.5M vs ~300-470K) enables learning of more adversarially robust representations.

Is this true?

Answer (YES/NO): YES